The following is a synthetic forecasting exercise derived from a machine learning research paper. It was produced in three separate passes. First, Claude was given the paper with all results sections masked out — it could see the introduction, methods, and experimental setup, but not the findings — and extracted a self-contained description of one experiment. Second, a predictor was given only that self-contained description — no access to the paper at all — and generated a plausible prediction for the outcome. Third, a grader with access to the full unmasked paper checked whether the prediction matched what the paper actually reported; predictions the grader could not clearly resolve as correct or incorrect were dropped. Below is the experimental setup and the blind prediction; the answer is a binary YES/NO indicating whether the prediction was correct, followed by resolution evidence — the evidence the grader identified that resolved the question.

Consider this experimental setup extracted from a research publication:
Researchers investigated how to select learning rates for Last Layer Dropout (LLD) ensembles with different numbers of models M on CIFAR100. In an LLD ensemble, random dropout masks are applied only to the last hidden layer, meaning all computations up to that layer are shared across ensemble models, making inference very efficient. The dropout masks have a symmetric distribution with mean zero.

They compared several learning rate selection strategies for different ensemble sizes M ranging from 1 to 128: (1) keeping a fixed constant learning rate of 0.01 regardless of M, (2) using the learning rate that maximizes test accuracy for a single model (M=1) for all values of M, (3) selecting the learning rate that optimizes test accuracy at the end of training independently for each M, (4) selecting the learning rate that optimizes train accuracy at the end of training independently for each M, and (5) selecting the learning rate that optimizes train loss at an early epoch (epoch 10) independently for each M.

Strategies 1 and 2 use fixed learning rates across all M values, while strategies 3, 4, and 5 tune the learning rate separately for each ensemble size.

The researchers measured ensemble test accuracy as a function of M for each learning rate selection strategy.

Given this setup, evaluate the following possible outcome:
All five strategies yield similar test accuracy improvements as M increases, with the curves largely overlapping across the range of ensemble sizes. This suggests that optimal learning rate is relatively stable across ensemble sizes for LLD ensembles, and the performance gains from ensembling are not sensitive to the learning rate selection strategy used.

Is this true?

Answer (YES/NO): NO